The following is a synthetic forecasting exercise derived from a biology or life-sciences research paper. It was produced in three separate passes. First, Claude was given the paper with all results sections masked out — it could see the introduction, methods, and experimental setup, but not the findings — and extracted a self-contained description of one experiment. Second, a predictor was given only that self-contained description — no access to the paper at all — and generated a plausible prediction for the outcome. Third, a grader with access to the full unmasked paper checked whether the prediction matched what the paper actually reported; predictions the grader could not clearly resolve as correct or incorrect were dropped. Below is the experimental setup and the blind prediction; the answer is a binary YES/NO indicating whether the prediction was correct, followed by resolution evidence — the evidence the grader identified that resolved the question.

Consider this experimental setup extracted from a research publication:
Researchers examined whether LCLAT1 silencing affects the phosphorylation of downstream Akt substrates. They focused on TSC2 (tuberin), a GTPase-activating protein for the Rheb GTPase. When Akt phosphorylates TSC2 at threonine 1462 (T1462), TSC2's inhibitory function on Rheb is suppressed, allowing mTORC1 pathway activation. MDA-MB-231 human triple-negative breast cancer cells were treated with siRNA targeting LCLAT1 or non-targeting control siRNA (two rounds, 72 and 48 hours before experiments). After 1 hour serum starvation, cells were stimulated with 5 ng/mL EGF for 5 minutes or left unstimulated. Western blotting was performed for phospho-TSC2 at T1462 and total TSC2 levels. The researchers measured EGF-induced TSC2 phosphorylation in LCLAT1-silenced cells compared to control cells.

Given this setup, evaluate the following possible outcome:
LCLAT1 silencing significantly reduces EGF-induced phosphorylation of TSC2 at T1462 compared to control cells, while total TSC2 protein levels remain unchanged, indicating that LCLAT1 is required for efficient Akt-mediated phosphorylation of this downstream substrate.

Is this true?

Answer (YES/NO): YES